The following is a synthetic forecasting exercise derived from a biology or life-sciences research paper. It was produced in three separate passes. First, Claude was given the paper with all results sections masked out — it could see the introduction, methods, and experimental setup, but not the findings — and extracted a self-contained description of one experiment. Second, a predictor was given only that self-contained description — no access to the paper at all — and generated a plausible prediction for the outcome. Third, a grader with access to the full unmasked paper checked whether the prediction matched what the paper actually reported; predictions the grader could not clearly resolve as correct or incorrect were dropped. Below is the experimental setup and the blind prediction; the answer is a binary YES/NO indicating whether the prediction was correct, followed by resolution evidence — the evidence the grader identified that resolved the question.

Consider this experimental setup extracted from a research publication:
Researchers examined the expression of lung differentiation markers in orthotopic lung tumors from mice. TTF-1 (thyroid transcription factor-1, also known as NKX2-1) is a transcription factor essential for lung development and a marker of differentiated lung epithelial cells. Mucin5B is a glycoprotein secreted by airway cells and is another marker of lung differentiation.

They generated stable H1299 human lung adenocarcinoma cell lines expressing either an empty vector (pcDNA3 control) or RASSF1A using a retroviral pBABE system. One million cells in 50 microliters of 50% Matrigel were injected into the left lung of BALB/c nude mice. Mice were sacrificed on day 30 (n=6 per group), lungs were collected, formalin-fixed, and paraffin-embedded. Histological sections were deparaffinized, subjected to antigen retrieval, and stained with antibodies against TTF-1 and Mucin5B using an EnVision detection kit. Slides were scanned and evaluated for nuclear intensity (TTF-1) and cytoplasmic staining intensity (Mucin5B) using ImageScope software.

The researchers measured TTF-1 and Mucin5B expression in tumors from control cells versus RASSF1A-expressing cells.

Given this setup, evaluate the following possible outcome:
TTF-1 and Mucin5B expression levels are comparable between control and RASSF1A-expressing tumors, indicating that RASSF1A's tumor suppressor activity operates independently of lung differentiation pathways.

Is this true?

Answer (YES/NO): NO